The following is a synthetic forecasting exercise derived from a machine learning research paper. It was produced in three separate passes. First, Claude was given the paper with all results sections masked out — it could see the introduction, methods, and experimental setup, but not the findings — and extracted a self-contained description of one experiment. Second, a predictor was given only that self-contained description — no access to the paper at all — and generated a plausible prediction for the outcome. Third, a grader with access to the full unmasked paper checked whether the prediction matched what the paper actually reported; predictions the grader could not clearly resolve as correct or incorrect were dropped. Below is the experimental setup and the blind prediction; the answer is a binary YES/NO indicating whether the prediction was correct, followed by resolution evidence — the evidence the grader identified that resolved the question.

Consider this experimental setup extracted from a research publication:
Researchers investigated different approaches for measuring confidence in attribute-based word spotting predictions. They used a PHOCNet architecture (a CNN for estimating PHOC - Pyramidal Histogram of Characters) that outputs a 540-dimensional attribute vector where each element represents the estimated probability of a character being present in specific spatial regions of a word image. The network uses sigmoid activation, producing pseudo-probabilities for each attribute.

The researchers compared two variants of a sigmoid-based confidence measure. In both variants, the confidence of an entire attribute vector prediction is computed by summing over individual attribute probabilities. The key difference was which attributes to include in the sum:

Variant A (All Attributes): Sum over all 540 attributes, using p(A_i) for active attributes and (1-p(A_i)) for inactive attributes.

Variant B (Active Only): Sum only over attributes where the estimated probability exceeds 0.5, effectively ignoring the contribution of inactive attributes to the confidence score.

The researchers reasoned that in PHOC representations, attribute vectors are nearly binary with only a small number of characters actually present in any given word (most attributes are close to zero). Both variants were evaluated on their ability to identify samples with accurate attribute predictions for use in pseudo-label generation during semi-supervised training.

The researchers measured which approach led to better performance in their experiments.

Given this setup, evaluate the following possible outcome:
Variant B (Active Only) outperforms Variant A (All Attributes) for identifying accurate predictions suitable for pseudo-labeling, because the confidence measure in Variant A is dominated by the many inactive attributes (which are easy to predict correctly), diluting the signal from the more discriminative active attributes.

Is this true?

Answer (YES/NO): YES